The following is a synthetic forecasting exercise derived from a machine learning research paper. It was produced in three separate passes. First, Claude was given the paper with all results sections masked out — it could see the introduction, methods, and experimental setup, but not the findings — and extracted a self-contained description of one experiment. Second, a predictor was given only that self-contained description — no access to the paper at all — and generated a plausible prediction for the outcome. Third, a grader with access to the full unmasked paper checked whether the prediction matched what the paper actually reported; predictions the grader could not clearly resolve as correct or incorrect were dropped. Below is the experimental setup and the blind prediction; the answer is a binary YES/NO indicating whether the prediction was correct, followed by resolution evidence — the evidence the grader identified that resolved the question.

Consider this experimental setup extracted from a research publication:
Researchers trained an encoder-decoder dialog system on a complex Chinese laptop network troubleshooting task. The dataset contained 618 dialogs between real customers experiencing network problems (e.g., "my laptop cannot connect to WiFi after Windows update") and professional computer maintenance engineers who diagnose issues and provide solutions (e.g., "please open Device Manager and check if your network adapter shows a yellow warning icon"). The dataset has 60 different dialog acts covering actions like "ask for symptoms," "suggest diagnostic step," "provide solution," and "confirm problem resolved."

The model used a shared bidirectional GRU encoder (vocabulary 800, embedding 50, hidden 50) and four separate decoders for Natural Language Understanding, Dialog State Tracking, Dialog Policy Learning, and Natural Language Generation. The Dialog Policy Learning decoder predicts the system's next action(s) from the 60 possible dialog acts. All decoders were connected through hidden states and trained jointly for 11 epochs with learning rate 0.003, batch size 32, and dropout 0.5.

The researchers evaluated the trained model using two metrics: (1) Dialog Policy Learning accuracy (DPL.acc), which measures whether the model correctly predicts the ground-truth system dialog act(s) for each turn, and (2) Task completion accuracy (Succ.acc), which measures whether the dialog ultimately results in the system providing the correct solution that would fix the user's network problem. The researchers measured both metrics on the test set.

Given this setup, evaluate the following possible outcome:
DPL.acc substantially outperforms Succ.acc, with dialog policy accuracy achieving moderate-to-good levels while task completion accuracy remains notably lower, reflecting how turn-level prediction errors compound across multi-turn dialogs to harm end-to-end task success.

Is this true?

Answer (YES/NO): NO